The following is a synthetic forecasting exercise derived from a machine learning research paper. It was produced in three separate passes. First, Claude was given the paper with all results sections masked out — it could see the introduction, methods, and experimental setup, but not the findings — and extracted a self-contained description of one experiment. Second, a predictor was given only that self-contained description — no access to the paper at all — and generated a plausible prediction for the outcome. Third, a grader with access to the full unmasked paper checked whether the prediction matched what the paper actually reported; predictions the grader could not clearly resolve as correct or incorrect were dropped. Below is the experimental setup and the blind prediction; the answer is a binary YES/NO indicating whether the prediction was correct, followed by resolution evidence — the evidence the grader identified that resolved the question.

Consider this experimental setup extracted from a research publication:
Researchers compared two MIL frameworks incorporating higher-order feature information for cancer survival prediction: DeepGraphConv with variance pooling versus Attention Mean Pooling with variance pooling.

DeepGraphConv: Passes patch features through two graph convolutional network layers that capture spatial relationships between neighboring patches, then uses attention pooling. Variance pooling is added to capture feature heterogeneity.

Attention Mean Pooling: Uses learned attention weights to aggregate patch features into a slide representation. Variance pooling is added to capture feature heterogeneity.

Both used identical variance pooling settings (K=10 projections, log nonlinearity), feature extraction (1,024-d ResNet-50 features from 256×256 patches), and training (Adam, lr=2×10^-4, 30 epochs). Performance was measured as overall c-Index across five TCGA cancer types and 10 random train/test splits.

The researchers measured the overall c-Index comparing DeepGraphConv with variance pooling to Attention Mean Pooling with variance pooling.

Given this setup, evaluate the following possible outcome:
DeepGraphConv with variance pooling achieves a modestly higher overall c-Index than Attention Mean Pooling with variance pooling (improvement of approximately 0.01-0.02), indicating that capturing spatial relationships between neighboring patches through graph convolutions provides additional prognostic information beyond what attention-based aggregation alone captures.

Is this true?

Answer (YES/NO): NO